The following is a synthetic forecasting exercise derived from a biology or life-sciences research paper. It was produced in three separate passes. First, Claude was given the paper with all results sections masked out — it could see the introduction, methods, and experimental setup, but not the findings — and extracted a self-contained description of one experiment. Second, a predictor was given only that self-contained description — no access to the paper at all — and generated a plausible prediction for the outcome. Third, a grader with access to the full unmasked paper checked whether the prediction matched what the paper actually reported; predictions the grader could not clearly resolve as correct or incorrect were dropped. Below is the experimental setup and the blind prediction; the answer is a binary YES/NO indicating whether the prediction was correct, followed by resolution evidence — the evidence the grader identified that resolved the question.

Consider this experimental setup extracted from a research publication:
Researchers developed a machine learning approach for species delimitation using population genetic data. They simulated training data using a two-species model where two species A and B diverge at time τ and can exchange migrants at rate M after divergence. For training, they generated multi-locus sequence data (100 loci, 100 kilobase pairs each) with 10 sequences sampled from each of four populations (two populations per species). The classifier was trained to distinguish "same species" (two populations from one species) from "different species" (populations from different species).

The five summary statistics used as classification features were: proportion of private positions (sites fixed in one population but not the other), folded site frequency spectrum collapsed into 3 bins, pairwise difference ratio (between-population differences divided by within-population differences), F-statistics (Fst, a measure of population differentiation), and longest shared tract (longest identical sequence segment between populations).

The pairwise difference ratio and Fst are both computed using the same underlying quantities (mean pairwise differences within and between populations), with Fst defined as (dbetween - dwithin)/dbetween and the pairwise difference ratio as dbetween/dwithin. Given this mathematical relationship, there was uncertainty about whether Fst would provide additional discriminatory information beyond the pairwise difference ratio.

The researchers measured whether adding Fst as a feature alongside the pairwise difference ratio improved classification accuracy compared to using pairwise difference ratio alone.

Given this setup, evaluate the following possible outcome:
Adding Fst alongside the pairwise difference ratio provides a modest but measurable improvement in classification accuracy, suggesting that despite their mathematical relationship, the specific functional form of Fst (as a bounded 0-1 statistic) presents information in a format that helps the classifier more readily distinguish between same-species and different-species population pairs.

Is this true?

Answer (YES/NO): YES